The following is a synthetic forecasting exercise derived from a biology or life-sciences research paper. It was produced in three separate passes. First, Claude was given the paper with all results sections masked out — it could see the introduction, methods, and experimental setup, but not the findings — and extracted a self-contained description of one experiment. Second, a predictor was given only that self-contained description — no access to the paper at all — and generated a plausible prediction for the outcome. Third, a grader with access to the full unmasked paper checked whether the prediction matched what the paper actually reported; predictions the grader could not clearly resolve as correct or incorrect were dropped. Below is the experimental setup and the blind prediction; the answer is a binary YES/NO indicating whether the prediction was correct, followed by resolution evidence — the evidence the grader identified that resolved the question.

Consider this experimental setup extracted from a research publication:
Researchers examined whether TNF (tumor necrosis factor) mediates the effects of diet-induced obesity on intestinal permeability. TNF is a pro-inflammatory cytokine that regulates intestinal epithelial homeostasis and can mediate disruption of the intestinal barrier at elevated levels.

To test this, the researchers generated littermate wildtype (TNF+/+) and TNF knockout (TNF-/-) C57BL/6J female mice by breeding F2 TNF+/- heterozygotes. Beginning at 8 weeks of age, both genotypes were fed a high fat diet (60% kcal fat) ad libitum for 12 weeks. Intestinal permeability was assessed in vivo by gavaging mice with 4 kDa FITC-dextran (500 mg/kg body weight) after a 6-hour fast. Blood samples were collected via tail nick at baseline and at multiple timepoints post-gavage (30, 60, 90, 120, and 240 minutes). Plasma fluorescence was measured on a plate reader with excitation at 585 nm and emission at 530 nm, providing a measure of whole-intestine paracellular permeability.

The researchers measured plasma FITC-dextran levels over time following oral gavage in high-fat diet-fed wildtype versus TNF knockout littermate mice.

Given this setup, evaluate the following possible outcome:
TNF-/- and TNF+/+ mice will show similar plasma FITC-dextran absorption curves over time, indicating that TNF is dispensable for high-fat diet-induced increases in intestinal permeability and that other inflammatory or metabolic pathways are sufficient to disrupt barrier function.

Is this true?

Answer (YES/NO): YES